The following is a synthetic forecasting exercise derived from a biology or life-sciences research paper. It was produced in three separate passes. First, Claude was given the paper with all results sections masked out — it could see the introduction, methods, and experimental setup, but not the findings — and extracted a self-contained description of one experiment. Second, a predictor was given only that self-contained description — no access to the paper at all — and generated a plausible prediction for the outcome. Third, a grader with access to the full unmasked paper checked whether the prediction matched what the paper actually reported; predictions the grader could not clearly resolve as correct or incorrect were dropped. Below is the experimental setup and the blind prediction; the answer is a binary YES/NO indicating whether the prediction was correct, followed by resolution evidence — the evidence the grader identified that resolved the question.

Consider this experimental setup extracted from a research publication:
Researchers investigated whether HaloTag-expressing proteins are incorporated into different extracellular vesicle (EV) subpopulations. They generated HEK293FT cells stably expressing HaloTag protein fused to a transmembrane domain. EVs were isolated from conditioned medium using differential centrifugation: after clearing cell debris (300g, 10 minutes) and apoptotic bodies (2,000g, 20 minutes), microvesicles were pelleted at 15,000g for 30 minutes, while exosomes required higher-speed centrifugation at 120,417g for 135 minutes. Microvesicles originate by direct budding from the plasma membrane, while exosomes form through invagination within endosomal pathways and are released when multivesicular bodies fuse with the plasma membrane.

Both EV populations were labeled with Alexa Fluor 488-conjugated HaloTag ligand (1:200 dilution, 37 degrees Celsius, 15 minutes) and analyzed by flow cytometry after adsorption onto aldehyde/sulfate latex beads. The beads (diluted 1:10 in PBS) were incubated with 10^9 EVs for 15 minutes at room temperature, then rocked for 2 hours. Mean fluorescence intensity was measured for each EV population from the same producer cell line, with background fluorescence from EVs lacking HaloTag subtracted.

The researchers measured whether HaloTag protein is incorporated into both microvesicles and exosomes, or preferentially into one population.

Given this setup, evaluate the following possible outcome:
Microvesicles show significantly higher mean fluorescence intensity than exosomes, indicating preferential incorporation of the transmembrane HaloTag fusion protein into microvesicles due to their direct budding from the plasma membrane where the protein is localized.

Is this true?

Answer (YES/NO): NO